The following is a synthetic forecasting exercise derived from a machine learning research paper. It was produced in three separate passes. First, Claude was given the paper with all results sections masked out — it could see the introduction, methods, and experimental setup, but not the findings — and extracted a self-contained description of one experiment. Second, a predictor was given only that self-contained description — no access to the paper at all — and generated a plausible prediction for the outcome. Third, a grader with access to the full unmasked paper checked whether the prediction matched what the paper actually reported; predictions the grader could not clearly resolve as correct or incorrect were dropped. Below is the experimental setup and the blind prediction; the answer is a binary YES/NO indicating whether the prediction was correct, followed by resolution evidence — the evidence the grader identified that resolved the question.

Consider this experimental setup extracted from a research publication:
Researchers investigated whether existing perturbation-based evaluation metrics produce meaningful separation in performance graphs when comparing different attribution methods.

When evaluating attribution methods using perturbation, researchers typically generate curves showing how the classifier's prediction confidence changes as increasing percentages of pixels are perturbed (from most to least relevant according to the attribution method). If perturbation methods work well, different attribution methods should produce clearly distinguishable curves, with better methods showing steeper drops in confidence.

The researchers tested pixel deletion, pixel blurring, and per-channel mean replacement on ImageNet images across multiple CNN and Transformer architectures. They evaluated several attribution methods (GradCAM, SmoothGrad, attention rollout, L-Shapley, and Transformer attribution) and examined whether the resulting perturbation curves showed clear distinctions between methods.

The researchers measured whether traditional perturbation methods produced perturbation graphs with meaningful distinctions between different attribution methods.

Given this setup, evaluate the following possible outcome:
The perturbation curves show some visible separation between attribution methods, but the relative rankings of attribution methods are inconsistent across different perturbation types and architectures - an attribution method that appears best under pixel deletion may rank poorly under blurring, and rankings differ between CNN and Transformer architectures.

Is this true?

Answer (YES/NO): NO